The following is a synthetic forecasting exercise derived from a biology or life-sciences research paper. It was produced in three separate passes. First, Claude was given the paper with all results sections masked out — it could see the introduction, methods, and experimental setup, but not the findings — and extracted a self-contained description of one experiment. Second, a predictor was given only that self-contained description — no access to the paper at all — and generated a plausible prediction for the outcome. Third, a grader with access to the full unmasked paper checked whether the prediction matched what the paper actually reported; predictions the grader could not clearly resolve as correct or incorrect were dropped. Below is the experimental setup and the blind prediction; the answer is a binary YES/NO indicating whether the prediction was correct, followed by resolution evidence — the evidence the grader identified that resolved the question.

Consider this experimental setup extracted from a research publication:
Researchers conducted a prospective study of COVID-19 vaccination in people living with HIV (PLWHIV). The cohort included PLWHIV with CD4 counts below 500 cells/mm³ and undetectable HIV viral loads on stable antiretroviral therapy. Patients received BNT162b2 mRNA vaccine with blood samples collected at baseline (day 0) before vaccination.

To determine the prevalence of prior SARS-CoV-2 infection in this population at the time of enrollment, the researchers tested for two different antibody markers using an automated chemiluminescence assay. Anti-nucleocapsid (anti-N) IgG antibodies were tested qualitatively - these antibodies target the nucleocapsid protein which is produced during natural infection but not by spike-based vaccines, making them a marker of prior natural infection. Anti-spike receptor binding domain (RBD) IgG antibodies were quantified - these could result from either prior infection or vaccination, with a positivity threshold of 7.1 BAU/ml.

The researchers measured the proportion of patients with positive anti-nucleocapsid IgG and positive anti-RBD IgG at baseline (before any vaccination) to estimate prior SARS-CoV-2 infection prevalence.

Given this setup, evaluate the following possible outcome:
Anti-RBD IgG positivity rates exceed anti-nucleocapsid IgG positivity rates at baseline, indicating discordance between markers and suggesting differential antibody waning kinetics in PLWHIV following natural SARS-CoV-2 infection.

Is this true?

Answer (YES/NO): YES